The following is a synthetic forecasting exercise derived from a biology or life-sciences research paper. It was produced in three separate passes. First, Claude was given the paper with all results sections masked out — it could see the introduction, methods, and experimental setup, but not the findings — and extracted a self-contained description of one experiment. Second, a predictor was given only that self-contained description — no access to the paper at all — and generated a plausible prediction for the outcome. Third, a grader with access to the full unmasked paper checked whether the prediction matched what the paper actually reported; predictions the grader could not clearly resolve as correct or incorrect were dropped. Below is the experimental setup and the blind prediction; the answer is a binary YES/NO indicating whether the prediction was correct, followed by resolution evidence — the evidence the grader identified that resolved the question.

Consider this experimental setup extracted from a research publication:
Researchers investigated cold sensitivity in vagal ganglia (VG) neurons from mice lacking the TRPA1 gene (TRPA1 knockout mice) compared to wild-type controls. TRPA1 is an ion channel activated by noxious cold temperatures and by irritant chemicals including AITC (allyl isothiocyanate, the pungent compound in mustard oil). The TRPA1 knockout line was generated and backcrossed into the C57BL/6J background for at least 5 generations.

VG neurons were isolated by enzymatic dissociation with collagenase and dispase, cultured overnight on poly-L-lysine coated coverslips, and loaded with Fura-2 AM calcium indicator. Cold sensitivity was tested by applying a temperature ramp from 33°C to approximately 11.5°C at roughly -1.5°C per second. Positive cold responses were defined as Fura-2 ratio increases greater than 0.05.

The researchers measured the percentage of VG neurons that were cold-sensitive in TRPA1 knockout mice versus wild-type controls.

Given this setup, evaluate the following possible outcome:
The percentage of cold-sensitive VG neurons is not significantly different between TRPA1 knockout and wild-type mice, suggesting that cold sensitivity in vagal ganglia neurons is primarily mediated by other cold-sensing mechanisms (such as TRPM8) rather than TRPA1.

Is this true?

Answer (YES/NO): NO